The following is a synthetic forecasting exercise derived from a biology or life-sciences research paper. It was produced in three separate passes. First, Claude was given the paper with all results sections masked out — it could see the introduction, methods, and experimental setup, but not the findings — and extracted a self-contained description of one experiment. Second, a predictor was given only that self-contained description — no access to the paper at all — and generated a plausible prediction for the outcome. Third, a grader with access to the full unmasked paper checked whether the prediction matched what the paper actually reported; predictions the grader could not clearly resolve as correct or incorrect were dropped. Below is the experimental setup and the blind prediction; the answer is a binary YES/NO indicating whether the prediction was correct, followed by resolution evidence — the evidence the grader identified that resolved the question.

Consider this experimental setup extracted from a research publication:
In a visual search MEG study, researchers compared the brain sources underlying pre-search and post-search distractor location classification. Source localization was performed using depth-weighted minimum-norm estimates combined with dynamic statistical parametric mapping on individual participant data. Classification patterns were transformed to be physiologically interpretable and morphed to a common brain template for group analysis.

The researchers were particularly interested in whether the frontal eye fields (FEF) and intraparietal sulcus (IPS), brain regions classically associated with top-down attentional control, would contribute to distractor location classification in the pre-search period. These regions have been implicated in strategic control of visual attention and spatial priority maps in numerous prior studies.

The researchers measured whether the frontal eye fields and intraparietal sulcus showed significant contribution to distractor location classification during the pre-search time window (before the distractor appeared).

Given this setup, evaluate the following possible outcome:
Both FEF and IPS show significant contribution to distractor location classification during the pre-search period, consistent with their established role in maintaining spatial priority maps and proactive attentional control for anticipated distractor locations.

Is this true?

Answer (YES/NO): NO